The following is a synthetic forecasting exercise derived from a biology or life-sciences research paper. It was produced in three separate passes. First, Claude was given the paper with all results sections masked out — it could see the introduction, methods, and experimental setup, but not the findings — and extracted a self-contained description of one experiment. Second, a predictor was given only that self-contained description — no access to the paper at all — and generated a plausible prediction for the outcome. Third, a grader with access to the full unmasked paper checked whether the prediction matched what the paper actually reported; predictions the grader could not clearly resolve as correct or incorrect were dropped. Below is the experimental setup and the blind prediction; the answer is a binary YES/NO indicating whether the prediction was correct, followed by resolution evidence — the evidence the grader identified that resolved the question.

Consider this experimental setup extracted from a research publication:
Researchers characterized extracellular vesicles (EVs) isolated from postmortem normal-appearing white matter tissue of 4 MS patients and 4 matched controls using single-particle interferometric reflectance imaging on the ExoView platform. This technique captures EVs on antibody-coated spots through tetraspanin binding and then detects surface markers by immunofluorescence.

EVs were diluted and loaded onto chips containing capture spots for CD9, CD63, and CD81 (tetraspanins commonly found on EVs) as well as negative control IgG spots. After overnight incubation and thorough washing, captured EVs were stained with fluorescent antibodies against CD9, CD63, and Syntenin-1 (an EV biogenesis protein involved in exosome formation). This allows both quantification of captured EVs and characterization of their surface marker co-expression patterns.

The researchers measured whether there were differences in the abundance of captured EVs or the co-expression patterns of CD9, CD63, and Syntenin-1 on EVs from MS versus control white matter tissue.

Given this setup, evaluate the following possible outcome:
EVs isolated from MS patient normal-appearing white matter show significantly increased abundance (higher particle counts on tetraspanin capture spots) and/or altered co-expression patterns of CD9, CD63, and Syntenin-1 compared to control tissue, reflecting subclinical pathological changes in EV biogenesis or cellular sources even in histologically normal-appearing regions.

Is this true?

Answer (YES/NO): NO